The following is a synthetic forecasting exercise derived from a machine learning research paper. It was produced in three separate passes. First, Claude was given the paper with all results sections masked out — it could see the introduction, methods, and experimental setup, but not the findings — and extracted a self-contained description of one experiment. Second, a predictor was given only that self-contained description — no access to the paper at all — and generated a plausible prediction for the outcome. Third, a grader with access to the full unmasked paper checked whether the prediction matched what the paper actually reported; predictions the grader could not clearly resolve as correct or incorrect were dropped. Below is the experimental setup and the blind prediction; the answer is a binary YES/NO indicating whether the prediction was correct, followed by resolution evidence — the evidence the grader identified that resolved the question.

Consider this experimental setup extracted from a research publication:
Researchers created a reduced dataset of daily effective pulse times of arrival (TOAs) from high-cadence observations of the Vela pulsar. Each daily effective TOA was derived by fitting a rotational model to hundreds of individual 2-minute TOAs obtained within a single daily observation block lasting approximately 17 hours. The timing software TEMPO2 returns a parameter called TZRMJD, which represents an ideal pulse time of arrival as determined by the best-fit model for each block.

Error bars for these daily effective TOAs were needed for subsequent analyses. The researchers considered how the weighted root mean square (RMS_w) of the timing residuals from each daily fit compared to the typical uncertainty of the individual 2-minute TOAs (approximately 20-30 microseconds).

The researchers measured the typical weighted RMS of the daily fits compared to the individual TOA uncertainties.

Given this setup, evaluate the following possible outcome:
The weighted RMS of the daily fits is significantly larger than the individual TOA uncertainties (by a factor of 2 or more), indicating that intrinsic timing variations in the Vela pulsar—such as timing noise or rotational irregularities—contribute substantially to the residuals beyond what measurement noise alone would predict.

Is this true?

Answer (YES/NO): YES